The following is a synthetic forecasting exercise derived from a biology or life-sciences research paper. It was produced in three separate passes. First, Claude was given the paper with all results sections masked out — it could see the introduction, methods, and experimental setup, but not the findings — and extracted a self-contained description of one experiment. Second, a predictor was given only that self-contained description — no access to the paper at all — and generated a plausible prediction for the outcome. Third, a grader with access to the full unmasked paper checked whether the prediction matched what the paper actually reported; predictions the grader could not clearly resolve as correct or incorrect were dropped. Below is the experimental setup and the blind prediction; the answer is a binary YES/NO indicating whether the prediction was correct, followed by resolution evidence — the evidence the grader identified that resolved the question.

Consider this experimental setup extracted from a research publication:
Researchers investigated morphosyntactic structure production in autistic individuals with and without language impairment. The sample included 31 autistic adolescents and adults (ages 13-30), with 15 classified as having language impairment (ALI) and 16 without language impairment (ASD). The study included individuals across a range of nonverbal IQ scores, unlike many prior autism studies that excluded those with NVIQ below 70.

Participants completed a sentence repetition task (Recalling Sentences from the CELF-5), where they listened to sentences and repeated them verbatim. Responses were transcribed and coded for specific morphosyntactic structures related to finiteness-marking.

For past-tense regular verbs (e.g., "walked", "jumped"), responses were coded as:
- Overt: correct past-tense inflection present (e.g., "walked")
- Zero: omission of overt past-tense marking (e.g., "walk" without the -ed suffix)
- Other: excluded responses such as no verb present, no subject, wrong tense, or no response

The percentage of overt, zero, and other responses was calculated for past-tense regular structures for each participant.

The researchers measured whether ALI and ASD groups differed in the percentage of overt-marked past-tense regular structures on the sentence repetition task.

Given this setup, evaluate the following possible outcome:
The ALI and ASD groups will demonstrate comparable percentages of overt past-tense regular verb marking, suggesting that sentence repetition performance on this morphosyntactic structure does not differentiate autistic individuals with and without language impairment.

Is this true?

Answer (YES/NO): YES